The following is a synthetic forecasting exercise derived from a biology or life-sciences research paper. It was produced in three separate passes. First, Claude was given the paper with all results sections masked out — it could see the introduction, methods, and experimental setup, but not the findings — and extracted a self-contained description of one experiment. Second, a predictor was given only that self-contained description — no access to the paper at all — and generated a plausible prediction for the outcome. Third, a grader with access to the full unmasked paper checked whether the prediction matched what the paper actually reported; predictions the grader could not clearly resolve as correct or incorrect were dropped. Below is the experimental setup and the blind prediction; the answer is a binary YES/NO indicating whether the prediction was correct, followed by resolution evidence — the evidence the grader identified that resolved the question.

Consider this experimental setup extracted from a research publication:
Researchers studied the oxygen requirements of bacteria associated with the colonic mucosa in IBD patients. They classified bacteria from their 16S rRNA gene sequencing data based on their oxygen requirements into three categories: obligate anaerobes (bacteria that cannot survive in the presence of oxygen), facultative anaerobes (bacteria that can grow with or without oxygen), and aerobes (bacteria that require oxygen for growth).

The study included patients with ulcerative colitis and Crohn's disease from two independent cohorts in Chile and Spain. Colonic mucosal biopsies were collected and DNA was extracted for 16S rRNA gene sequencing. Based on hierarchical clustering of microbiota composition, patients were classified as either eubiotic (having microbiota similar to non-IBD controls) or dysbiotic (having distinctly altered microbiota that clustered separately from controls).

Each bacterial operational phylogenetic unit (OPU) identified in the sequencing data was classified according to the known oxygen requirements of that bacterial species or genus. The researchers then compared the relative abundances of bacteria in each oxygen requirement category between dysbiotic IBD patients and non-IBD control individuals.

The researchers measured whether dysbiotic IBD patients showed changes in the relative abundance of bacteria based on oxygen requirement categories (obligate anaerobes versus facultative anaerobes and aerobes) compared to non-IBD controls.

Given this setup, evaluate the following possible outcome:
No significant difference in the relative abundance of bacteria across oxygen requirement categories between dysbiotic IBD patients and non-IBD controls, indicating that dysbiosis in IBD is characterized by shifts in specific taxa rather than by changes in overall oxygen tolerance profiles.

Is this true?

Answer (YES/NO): NO